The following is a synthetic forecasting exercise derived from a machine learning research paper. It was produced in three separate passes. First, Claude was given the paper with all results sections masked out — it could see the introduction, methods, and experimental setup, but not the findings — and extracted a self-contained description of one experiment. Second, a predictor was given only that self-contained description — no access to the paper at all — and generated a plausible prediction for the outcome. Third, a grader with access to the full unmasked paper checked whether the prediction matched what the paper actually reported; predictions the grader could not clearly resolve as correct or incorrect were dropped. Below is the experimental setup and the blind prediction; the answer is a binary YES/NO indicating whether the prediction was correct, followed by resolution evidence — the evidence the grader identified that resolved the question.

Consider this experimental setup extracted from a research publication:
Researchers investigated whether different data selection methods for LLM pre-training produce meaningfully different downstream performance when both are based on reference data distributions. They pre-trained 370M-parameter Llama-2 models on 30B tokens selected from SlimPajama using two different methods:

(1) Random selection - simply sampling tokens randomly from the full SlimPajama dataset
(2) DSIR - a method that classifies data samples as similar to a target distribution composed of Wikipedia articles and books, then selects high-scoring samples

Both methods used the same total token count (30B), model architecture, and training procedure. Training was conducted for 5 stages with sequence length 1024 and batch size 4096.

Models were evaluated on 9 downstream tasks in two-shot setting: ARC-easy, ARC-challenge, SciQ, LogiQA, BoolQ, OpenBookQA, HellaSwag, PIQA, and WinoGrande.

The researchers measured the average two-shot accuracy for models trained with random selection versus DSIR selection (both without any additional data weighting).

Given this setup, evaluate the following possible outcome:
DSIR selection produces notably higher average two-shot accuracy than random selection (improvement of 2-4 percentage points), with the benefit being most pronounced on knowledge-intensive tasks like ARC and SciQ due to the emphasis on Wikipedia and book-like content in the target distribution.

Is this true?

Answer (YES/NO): NO